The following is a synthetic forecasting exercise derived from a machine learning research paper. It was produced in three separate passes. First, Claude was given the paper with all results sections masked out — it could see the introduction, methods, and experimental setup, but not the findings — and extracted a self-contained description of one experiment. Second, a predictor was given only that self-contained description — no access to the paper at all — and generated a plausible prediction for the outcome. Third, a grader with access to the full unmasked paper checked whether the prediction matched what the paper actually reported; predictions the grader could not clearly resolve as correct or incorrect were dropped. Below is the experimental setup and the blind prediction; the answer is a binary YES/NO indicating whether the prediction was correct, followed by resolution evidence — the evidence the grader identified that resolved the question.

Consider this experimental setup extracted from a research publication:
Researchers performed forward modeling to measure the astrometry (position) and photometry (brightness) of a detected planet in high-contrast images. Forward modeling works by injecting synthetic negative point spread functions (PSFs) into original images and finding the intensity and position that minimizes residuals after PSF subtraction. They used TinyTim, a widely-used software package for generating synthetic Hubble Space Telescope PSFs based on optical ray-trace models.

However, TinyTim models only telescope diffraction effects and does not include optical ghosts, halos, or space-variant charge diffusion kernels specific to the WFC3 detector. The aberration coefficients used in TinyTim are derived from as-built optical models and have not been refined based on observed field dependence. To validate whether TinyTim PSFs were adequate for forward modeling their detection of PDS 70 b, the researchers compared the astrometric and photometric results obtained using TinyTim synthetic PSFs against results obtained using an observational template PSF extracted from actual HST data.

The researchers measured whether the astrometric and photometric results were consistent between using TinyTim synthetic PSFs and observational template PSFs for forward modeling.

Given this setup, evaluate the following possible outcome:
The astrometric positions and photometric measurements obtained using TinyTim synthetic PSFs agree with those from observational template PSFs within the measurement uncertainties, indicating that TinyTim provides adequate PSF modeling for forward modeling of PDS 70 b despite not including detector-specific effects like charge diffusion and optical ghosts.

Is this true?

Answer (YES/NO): YES